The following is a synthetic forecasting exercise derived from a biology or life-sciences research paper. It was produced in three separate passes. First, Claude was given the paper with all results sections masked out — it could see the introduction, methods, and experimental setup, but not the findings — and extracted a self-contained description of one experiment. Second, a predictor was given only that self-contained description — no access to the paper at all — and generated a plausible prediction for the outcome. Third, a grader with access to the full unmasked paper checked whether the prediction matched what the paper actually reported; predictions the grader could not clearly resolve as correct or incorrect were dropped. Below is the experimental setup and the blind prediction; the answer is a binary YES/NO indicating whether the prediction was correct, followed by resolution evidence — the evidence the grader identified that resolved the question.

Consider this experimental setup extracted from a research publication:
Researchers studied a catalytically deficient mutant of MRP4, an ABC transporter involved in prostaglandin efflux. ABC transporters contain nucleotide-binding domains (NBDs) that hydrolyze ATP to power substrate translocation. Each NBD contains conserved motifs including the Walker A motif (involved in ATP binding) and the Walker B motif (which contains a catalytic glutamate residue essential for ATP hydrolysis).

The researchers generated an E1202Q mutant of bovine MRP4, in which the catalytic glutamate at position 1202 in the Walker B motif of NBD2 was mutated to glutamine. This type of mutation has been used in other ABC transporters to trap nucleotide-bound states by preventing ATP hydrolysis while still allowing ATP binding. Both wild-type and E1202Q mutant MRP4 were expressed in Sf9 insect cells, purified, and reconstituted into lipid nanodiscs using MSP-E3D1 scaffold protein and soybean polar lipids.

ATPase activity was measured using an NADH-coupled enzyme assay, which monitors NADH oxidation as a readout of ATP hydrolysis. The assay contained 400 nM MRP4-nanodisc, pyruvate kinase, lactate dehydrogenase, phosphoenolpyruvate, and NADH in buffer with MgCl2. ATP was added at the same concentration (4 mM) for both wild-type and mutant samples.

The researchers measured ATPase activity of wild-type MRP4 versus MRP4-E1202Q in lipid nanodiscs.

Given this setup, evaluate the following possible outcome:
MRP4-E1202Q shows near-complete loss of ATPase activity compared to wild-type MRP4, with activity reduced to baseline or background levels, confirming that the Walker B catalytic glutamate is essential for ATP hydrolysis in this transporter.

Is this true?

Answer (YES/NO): YES